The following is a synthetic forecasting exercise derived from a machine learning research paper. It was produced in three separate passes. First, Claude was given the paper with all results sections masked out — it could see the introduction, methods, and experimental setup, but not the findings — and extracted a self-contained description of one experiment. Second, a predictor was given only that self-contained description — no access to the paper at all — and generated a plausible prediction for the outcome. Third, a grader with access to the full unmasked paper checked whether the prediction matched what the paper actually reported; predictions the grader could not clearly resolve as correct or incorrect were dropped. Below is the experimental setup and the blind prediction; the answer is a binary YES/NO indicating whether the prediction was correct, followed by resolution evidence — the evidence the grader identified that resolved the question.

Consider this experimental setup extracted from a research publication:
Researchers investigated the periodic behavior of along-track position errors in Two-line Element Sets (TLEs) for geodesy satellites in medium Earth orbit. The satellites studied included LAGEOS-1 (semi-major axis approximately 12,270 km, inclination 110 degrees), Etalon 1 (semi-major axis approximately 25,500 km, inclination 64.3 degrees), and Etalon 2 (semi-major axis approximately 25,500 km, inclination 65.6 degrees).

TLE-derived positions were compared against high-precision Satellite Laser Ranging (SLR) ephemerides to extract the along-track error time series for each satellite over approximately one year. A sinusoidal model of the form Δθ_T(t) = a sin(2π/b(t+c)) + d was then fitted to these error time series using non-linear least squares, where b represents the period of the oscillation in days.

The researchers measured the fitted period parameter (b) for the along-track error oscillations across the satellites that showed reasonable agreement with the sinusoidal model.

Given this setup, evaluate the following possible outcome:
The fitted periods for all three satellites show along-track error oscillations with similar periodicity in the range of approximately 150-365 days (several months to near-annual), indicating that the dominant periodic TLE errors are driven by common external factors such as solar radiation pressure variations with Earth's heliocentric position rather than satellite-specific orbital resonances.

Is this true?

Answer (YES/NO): NO